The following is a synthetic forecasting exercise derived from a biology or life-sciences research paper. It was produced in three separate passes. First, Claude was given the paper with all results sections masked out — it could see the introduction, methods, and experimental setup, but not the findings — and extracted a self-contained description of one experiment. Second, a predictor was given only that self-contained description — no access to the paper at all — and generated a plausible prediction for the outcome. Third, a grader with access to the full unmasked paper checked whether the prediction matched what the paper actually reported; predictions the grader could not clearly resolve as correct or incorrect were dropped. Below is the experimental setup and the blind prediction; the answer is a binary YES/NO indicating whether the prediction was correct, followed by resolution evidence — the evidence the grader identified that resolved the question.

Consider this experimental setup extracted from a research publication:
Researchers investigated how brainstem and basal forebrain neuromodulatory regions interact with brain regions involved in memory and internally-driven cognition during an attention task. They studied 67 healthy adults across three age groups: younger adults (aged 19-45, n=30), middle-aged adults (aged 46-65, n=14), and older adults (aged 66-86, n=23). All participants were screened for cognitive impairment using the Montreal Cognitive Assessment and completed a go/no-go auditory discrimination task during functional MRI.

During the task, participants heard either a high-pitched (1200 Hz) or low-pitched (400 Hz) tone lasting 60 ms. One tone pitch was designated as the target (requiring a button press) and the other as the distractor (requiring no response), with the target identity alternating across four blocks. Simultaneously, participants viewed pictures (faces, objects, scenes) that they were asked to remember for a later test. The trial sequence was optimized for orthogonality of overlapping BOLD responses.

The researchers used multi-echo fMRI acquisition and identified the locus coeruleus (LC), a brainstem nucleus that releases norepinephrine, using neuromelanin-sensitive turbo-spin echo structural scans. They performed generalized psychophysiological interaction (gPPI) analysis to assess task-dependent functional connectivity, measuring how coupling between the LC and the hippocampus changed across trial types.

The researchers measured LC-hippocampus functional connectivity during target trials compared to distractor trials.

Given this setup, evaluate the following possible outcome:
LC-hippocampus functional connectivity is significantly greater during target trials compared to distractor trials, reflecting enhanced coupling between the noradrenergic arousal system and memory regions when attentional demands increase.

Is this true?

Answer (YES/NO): NO